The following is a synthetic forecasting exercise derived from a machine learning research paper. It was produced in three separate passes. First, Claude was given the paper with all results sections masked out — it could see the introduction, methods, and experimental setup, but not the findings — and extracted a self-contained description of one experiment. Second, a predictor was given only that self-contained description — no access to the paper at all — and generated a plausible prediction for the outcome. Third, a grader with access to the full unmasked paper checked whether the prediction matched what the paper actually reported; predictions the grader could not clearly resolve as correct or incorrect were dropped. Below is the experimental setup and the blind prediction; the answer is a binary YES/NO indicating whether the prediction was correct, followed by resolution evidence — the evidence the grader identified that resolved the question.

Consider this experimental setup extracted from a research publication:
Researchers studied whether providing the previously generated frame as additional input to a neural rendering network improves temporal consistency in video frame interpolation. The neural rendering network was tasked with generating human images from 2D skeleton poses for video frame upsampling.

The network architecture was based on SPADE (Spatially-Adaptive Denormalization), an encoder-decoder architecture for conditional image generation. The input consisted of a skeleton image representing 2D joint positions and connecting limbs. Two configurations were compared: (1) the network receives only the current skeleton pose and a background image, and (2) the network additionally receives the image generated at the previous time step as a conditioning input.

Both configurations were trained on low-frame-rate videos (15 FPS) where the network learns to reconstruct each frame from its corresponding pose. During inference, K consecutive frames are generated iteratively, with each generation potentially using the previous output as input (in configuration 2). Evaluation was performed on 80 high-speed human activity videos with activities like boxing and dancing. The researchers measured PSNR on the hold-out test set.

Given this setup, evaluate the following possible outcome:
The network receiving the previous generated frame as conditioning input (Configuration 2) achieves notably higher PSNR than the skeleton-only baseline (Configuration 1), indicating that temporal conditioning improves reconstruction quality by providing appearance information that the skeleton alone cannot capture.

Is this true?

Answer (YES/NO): YES